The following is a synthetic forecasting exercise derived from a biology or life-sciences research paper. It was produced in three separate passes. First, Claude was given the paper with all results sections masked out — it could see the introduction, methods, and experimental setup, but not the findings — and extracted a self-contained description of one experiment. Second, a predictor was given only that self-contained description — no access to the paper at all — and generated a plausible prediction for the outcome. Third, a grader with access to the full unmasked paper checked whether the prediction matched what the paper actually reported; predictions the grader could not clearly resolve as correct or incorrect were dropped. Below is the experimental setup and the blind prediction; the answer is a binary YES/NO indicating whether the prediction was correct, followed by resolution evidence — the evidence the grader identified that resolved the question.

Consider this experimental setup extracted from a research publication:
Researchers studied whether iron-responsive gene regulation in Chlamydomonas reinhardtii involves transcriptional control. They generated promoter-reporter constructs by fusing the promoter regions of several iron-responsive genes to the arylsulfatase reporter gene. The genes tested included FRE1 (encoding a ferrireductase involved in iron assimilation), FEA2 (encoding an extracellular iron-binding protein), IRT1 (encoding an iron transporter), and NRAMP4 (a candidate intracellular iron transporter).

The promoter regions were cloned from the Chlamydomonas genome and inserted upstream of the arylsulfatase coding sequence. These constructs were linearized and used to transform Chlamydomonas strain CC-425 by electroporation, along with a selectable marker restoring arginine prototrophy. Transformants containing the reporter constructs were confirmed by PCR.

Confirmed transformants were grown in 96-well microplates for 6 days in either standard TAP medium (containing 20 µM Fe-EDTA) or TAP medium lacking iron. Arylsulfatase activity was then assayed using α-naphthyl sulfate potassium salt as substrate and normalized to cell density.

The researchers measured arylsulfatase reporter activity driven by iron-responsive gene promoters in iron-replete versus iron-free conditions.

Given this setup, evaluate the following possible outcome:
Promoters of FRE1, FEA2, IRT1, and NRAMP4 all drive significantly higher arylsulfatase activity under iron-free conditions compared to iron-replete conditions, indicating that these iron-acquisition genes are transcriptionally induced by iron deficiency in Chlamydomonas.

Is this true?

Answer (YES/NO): YES